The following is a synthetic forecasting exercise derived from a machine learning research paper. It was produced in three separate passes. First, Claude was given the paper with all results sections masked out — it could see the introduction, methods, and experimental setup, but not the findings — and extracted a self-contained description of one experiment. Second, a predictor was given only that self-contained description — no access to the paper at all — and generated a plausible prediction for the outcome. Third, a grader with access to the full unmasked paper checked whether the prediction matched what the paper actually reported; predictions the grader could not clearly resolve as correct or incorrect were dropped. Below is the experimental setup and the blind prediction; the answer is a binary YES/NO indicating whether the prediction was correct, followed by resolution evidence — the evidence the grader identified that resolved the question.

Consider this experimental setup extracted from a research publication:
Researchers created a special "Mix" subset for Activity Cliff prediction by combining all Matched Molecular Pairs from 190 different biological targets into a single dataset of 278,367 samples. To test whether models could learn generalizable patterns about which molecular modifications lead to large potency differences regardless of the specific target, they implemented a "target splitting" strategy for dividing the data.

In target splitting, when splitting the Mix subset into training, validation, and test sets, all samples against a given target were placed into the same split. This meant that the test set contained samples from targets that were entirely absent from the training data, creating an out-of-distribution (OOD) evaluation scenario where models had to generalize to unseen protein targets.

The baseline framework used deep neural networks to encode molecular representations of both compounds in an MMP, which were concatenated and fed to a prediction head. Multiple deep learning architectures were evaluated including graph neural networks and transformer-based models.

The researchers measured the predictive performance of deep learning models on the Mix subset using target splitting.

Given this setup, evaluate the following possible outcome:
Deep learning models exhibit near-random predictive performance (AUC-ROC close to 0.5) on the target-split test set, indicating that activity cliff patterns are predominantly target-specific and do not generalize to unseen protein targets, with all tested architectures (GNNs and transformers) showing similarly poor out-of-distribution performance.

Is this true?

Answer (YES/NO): NO